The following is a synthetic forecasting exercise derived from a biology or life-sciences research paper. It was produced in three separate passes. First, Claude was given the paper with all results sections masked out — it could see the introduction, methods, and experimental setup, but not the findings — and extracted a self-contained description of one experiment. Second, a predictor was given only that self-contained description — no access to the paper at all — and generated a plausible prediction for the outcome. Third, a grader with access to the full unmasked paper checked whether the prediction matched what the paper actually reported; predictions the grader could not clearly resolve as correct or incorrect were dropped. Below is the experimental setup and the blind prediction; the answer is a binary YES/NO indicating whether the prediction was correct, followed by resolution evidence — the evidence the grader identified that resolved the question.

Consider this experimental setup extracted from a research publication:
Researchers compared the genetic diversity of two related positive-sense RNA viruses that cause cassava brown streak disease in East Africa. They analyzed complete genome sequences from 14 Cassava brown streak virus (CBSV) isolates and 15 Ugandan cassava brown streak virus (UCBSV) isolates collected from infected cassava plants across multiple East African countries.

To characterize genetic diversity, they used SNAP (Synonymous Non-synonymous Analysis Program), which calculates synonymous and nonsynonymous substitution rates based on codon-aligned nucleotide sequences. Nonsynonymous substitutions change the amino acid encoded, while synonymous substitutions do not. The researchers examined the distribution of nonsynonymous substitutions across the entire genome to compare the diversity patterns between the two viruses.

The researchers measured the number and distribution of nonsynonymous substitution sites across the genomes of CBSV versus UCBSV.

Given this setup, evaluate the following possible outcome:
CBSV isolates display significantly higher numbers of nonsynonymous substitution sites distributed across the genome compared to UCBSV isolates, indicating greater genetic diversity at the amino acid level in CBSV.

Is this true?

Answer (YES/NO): YES